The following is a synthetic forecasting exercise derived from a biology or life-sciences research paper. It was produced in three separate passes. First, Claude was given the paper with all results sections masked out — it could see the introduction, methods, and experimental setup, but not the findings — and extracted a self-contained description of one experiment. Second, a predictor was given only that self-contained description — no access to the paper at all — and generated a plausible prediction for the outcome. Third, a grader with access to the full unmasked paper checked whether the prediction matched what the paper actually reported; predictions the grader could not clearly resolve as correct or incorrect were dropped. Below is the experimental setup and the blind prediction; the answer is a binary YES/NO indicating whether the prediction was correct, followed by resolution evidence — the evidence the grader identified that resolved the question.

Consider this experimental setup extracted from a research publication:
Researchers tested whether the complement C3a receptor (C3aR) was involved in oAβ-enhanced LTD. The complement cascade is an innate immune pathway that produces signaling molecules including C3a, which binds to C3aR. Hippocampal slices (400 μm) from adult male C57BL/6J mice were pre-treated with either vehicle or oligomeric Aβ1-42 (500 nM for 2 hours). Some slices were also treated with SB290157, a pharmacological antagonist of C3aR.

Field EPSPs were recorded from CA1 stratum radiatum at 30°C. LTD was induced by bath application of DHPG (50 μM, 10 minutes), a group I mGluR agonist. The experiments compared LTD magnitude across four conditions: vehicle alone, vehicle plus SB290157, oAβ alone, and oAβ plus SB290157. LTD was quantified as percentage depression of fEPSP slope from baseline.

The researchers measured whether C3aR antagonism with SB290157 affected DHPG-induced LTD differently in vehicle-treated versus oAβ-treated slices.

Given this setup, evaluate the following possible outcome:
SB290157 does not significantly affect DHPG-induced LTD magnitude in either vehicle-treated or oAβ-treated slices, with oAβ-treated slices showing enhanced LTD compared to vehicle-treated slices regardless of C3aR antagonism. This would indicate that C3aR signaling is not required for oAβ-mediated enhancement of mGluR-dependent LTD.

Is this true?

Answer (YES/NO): NO